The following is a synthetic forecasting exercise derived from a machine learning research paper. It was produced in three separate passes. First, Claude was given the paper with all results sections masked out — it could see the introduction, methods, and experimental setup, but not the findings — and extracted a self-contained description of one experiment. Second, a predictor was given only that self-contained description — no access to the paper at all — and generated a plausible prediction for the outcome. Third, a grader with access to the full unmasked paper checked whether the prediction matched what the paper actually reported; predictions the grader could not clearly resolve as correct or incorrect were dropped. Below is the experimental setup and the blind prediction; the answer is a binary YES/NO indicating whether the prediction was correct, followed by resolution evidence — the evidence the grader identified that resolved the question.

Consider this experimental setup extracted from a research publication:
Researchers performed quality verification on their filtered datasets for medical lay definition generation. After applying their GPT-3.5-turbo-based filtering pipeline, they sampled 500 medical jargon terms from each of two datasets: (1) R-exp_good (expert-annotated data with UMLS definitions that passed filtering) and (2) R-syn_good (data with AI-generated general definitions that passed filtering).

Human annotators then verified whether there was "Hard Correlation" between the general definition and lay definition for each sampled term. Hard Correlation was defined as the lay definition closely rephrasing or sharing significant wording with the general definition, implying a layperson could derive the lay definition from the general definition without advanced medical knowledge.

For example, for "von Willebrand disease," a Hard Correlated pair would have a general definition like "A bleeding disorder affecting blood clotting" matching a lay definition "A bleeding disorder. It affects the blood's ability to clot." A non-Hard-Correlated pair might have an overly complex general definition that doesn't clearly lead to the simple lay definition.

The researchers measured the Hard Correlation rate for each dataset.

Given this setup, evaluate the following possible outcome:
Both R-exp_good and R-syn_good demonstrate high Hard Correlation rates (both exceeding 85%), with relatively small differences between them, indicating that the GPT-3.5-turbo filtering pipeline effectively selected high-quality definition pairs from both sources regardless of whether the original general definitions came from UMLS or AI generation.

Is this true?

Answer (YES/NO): NO